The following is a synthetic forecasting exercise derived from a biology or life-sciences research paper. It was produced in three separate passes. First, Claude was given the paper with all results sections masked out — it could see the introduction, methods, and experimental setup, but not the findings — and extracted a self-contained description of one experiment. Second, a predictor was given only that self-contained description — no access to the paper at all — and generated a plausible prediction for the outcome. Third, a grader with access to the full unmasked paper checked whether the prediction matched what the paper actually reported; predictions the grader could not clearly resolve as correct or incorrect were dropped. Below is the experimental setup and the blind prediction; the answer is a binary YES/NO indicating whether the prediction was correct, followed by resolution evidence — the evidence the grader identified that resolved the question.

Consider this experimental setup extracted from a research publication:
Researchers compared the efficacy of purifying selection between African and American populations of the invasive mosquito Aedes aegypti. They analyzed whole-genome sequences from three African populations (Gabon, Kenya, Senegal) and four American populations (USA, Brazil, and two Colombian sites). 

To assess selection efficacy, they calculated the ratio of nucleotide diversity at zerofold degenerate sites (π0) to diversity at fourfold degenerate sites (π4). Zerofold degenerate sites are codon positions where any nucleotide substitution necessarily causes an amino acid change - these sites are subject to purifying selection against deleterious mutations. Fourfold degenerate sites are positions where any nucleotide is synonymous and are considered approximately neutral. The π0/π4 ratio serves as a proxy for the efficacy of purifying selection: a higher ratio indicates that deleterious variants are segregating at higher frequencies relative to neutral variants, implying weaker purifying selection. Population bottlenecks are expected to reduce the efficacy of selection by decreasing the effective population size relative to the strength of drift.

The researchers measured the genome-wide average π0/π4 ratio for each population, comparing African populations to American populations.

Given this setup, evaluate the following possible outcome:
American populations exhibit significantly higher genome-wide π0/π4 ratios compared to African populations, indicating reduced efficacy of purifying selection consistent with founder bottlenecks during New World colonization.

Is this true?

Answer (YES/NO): NO